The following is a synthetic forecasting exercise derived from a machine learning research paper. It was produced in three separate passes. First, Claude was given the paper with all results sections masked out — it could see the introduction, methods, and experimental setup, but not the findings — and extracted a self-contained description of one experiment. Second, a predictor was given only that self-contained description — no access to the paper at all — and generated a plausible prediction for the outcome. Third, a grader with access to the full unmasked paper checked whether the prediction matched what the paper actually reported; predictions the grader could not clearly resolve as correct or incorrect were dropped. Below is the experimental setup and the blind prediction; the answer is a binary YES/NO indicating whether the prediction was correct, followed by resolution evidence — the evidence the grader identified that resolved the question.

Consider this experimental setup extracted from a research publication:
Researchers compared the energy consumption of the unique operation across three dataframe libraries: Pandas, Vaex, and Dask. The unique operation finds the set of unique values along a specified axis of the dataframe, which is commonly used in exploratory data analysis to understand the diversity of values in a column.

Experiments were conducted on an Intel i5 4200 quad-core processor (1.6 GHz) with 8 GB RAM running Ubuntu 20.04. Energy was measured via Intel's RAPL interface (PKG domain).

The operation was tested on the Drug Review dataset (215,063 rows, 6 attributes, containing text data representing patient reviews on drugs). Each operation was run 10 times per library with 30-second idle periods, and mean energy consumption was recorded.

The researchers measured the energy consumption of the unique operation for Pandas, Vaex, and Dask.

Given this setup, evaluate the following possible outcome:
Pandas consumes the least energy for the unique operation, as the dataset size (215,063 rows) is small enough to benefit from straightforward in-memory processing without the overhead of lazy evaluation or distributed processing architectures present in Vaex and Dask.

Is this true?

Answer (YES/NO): YES